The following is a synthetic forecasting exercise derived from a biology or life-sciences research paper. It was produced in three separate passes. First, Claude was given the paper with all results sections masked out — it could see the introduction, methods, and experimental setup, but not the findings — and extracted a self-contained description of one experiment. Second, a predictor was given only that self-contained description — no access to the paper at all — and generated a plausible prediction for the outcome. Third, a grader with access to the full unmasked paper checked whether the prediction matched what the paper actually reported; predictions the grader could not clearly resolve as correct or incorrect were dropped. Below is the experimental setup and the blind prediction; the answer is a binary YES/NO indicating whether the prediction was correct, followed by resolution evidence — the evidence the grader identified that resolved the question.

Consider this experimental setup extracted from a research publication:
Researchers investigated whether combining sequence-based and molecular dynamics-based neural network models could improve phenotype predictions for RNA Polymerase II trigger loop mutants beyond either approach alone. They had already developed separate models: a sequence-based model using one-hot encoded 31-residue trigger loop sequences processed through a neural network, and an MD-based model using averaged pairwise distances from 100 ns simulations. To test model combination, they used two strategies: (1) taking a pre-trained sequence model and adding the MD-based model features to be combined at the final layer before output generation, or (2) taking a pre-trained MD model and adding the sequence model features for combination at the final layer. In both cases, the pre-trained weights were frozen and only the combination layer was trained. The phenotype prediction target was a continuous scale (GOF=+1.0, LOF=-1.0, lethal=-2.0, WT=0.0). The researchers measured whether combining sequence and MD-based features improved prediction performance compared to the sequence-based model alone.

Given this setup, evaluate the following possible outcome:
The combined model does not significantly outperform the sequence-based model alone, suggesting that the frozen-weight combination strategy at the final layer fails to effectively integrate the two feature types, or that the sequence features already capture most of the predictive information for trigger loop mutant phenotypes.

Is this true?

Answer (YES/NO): YES